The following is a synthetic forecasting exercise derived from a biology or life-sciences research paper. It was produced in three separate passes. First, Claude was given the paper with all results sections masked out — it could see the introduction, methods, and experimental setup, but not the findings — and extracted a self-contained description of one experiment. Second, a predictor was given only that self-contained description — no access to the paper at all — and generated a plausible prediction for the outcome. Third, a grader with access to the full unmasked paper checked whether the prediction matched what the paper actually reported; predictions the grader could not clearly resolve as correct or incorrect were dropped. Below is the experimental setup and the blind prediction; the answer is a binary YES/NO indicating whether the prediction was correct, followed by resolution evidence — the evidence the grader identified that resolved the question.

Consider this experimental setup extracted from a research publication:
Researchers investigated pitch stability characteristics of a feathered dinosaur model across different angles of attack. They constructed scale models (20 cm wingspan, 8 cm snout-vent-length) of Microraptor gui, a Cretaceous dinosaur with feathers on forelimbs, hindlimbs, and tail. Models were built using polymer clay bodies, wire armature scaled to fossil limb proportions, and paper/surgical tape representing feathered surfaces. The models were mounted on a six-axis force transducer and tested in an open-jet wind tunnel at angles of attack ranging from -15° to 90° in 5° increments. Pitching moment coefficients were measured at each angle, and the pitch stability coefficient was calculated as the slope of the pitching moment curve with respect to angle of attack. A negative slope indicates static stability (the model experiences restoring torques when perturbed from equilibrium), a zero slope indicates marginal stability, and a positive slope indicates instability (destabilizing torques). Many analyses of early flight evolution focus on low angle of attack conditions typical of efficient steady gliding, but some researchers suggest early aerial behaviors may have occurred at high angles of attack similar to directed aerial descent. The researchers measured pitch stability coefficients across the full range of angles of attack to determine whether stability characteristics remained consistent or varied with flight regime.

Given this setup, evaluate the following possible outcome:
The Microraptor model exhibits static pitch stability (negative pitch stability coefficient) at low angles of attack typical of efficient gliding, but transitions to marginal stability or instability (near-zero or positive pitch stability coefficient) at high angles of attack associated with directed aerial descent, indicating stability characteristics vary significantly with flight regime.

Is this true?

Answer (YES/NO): NO